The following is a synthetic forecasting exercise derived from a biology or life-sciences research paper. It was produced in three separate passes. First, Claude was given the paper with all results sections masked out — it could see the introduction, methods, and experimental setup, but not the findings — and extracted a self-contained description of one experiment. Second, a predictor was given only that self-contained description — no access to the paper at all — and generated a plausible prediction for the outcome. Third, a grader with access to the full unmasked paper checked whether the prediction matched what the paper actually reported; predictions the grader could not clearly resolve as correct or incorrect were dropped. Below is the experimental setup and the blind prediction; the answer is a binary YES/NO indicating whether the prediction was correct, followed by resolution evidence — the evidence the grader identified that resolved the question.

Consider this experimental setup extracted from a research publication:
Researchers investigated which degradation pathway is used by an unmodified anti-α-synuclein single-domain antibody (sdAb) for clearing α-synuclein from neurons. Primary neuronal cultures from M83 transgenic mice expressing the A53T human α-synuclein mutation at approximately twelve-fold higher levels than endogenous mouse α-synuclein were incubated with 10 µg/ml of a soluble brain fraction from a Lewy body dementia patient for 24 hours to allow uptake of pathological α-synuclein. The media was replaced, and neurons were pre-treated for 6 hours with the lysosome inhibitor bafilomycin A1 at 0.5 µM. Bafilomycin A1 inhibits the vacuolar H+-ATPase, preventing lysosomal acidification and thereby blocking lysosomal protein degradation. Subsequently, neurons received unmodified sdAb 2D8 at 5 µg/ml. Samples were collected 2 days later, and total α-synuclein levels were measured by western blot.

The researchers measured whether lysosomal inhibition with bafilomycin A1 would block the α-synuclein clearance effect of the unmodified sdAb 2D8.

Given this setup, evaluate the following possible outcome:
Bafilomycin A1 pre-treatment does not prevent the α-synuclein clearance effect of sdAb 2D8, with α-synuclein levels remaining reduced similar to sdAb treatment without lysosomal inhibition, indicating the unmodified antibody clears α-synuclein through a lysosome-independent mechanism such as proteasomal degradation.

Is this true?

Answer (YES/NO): NO